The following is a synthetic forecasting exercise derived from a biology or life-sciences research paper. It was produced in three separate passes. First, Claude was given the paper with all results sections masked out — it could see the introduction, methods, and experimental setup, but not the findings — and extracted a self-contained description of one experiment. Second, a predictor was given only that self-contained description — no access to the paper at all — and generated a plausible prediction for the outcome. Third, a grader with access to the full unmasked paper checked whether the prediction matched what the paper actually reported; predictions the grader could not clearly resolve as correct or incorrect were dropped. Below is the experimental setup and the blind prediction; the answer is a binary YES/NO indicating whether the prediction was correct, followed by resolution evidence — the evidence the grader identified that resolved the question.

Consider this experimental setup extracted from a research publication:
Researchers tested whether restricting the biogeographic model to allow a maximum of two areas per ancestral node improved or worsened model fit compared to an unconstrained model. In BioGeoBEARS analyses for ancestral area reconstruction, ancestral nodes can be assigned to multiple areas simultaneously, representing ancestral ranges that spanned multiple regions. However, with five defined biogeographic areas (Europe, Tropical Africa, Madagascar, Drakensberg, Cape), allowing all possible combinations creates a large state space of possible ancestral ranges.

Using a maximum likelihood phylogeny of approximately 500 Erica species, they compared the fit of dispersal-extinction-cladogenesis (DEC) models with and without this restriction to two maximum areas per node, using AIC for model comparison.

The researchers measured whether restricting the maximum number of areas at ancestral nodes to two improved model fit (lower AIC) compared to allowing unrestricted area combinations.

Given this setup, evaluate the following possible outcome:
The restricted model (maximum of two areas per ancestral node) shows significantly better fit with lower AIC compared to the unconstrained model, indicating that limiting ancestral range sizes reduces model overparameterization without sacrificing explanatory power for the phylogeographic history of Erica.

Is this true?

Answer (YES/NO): NO